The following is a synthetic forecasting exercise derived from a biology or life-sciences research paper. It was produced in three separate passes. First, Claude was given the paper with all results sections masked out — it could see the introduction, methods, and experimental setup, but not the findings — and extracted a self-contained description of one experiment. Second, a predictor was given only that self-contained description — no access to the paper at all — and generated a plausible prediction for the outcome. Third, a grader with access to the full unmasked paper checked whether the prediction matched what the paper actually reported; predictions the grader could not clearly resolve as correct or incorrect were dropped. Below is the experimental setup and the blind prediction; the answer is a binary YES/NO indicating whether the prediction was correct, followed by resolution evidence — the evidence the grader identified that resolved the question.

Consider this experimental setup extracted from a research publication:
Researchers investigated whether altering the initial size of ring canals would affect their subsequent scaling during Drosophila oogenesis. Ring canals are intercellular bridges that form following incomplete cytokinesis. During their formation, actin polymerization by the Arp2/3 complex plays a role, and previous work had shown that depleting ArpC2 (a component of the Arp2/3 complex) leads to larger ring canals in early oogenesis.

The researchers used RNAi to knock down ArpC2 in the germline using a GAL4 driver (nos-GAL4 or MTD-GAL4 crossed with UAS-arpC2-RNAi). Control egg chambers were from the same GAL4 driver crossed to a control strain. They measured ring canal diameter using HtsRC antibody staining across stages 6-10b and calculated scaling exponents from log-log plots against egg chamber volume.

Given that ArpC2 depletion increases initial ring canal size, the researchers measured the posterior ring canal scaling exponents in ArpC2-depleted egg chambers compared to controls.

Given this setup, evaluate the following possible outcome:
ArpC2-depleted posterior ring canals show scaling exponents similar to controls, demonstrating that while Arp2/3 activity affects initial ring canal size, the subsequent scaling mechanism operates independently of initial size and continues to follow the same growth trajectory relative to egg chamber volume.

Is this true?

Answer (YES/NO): NO